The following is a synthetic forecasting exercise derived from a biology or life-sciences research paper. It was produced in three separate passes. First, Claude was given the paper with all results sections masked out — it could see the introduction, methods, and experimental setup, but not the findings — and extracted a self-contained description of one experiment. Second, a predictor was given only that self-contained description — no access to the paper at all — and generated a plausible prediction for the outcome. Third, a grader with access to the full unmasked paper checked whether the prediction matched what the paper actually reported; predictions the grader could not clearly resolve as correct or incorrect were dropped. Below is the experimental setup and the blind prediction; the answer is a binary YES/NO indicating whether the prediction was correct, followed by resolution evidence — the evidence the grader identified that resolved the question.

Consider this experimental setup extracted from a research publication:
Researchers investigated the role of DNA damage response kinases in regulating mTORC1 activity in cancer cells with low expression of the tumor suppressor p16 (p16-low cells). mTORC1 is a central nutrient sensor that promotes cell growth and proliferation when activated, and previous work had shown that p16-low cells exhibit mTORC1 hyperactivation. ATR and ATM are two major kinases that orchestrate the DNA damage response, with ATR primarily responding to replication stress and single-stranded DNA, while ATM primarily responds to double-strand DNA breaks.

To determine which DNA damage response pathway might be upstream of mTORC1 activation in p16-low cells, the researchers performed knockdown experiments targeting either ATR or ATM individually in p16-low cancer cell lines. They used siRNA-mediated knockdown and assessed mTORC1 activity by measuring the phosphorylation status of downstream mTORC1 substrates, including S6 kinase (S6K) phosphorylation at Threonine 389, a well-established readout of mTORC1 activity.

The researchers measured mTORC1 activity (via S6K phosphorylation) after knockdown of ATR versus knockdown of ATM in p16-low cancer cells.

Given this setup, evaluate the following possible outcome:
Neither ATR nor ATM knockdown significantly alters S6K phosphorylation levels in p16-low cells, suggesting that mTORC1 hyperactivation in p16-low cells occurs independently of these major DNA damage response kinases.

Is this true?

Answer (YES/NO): NO